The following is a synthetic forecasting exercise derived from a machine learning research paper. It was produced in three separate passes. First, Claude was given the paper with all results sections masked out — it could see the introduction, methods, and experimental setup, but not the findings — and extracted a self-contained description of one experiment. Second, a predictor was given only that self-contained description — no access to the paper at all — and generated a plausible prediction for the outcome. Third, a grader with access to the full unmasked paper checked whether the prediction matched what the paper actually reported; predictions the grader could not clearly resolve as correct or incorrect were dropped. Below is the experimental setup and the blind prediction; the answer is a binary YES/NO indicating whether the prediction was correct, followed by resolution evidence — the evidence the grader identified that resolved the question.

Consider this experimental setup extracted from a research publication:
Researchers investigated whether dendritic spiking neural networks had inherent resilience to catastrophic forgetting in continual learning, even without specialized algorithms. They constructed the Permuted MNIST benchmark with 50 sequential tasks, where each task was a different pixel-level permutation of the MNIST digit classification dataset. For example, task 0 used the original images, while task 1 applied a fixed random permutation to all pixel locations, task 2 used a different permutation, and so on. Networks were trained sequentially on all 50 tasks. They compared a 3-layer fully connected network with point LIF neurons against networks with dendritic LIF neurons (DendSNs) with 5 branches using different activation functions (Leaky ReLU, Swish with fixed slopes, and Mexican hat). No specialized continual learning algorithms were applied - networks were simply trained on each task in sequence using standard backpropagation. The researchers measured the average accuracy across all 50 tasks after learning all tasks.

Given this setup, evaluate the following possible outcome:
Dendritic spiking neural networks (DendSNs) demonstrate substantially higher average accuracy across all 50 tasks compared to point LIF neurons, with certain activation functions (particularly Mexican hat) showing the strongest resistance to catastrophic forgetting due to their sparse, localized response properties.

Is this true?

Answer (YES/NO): NO